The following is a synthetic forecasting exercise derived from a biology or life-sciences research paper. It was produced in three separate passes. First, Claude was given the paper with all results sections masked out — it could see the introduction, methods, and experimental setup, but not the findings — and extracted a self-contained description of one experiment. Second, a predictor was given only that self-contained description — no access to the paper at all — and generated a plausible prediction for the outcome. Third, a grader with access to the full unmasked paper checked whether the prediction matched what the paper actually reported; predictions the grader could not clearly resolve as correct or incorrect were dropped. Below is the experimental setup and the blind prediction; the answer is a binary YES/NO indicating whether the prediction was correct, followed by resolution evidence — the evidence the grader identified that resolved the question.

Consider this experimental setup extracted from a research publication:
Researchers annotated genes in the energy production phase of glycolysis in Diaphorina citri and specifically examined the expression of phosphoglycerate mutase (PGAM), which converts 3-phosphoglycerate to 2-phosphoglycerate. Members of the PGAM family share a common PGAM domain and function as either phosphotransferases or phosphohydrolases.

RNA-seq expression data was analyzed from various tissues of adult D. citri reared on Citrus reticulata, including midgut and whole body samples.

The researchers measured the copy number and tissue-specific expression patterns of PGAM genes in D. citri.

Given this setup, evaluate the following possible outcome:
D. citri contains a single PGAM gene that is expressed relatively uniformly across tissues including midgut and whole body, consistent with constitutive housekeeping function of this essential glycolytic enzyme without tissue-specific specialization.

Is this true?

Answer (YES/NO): NO